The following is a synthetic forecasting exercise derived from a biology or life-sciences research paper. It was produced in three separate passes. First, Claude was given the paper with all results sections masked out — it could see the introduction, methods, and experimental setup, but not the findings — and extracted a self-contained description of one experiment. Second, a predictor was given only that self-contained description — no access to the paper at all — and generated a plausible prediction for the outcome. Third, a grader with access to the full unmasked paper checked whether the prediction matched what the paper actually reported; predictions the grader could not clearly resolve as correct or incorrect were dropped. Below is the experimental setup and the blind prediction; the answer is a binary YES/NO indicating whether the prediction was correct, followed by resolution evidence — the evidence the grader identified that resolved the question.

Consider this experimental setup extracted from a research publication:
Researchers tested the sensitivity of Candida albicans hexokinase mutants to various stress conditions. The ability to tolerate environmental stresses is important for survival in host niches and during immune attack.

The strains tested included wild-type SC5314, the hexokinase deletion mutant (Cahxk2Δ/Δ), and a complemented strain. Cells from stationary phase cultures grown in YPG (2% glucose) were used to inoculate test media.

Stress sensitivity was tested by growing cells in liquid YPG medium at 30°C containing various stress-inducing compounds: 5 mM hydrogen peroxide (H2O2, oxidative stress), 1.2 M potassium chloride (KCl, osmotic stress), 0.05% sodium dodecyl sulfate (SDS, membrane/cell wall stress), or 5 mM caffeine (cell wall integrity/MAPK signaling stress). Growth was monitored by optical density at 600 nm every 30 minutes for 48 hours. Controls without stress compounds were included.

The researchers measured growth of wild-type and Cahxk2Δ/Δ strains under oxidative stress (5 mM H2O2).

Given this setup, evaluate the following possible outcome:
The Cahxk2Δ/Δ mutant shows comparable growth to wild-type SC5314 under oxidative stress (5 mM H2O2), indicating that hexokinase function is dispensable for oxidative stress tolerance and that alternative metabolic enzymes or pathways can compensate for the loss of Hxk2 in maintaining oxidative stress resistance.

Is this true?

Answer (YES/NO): NO